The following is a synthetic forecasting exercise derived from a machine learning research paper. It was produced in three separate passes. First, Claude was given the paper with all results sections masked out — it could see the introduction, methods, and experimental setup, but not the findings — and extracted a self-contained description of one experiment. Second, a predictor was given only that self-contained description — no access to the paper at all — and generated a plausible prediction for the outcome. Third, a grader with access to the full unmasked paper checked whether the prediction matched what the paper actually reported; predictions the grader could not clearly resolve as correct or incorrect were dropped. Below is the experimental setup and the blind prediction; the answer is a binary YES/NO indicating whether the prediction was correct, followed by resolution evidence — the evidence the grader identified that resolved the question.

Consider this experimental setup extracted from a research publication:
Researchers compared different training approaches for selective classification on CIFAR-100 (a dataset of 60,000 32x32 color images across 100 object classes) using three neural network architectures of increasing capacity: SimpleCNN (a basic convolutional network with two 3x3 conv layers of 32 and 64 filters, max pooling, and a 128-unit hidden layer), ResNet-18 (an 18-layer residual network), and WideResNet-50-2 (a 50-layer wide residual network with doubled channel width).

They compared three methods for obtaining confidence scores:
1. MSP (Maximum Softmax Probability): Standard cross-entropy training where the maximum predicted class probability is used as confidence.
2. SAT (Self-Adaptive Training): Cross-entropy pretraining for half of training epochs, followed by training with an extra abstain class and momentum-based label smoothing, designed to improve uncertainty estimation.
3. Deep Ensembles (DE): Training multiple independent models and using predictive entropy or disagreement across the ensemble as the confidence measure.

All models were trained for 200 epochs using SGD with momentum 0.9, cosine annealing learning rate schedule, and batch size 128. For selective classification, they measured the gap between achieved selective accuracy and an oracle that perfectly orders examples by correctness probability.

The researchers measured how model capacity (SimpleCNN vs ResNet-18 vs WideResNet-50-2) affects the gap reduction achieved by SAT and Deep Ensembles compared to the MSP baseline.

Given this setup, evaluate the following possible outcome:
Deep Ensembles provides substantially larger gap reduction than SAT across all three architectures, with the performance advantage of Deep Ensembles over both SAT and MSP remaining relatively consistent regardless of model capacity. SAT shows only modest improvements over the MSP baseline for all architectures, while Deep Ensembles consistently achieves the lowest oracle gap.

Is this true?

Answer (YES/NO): NO